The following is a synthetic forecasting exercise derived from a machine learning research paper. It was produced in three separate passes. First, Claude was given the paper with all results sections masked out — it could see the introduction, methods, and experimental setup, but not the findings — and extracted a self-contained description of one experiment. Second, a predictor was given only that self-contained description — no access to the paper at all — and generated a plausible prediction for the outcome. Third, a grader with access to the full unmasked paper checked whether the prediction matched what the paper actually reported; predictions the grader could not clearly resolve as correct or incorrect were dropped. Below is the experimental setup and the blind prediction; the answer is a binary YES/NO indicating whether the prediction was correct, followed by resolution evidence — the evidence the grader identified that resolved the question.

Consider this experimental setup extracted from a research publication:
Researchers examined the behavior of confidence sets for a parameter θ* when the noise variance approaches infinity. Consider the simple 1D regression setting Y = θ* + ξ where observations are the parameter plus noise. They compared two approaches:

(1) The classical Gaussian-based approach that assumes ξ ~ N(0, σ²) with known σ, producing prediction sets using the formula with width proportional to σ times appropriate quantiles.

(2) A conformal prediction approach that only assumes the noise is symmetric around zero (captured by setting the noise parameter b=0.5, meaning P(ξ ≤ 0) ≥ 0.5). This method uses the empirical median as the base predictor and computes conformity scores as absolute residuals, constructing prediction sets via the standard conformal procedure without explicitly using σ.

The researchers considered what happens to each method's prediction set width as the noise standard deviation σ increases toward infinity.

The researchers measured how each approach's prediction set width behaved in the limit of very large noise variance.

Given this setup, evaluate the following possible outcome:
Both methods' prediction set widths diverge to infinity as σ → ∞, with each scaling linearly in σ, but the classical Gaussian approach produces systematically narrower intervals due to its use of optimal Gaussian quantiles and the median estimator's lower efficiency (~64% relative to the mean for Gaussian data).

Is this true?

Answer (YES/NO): NO